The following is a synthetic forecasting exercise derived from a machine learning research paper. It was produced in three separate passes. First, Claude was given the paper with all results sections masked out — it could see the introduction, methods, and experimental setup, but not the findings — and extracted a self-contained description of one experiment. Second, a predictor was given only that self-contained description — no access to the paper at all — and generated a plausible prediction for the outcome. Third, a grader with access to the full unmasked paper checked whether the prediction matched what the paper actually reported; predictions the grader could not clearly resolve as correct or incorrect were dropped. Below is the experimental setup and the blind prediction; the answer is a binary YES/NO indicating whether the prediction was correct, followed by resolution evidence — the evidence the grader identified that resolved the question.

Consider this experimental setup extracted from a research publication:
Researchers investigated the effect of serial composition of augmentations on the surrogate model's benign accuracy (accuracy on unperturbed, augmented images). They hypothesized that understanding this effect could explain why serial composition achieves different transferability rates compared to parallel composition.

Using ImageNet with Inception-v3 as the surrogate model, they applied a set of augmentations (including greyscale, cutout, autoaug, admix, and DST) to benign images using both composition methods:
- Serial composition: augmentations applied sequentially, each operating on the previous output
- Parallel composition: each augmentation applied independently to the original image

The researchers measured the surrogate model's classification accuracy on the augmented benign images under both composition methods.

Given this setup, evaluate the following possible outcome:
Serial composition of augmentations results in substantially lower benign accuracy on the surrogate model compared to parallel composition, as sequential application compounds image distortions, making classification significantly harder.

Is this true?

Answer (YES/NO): YES